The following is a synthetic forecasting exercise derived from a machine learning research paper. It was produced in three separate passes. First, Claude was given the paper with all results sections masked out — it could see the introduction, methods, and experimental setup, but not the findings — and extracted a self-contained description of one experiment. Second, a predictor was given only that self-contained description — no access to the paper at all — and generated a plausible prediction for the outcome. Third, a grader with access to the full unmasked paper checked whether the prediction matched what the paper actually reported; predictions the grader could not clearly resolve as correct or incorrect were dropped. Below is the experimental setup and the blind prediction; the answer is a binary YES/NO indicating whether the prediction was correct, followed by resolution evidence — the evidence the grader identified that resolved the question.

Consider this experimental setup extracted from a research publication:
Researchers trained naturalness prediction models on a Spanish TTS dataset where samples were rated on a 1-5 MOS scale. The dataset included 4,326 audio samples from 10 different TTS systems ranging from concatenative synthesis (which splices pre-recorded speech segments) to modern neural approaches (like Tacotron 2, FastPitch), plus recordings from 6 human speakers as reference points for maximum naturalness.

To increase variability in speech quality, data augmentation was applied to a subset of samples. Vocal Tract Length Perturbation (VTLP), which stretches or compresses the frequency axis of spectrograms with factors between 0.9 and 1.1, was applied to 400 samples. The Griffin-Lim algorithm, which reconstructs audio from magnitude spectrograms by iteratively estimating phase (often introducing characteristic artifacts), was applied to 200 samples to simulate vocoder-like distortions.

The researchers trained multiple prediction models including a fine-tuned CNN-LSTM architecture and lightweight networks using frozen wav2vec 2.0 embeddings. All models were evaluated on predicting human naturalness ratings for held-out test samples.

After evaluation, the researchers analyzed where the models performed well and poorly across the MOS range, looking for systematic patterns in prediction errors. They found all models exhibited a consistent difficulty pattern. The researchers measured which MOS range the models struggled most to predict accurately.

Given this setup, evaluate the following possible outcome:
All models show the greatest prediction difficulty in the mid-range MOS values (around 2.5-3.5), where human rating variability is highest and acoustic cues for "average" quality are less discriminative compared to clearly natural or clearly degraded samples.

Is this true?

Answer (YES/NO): NO